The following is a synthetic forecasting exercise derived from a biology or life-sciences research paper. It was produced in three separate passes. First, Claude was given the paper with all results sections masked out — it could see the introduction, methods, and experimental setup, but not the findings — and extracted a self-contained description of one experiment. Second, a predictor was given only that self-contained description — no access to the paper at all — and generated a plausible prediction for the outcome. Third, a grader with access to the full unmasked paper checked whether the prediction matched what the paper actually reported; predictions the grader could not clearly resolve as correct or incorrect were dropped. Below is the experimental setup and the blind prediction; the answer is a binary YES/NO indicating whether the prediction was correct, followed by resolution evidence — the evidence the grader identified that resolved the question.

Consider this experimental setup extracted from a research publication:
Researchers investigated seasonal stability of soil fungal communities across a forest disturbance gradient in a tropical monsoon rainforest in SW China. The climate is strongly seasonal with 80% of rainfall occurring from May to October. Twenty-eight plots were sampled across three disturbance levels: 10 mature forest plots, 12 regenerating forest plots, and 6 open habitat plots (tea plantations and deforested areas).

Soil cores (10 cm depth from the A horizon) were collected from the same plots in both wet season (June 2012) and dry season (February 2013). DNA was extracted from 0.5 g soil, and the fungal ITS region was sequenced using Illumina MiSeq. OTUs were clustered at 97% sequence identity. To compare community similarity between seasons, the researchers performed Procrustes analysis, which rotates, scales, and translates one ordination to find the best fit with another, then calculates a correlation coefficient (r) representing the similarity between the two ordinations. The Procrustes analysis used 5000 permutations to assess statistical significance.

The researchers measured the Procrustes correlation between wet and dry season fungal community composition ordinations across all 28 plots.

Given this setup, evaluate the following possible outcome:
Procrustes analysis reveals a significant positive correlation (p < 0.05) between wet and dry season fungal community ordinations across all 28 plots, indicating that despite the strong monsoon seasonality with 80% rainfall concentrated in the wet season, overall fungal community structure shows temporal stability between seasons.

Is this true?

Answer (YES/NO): YES